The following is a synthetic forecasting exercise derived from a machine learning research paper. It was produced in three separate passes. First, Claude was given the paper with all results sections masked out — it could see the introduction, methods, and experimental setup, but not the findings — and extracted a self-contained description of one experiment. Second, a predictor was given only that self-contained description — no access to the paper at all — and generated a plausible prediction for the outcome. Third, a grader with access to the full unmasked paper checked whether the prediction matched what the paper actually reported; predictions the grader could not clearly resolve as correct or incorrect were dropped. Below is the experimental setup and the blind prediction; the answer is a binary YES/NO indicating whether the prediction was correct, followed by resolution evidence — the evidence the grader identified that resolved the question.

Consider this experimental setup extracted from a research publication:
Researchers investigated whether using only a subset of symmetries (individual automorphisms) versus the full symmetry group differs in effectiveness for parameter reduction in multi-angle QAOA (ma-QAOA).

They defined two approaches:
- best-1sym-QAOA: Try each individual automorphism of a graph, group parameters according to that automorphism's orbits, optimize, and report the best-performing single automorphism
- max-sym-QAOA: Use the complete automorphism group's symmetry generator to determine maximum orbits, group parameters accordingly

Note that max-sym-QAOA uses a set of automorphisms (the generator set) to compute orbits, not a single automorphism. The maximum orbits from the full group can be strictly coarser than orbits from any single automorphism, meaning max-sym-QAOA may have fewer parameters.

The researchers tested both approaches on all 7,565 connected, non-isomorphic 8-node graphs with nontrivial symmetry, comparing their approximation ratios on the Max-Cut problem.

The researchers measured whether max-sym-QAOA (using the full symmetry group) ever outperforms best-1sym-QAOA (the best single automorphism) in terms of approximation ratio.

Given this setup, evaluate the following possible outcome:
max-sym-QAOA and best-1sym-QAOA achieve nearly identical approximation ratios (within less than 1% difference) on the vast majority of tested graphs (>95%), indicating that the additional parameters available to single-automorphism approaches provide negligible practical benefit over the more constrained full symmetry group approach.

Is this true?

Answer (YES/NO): NO